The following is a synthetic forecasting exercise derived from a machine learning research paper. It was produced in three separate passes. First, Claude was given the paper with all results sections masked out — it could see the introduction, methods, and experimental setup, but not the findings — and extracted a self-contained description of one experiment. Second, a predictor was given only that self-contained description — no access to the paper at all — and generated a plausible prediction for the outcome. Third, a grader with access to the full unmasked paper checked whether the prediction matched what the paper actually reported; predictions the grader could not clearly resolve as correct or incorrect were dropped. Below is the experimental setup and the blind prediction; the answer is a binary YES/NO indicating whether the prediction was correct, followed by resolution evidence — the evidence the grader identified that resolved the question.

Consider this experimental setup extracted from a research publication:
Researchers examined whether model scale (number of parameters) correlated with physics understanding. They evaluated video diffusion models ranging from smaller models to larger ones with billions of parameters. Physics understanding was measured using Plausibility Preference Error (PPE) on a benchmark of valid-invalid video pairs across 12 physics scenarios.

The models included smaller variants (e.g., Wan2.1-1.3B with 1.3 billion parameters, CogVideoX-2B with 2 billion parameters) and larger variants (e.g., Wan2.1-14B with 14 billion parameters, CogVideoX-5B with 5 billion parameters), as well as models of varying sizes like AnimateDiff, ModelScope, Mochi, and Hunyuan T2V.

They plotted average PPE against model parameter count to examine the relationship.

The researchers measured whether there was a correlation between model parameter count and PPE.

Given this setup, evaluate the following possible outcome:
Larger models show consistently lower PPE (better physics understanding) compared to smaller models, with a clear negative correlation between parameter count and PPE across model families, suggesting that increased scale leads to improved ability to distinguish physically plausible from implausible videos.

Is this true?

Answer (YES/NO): YES